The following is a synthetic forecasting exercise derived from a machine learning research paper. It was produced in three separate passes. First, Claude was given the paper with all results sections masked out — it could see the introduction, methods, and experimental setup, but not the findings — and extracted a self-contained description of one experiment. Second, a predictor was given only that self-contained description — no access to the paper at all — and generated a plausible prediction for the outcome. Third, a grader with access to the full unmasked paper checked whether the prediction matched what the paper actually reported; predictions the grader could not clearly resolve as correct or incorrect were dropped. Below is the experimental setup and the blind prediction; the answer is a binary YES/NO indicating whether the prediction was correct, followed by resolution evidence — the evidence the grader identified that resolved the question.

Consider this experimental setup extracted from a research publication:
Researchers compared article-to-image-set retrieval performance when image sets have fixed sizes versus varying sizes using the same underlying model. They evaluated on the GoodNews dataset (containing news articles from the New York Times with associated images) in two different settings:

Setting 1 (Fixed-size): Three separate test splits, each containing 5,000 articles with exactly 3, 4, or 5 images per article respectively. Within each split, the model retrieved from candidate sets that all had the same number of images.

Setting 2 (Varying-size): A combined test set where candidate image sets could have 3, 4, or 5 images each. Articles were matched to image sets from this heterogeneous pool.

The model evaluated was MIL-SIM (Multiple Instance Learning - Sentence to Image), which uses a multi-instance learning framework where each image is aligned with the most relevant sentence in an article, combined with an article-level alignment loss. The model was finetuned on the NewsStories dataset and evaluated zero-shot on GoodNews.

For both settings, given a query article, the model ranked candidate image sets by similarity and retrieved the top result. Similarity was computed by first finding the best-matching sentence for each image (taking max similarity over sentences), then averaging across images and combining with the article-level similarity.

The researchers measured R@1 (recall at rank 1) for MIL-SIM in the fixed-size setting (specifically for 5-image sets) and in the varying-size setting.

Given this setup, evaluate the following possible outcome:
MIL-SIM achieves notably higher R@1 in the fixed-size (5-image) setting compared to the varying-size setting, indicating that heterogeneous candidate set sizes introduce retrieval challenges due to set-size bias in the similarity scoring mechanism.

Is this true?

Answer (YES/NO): YES